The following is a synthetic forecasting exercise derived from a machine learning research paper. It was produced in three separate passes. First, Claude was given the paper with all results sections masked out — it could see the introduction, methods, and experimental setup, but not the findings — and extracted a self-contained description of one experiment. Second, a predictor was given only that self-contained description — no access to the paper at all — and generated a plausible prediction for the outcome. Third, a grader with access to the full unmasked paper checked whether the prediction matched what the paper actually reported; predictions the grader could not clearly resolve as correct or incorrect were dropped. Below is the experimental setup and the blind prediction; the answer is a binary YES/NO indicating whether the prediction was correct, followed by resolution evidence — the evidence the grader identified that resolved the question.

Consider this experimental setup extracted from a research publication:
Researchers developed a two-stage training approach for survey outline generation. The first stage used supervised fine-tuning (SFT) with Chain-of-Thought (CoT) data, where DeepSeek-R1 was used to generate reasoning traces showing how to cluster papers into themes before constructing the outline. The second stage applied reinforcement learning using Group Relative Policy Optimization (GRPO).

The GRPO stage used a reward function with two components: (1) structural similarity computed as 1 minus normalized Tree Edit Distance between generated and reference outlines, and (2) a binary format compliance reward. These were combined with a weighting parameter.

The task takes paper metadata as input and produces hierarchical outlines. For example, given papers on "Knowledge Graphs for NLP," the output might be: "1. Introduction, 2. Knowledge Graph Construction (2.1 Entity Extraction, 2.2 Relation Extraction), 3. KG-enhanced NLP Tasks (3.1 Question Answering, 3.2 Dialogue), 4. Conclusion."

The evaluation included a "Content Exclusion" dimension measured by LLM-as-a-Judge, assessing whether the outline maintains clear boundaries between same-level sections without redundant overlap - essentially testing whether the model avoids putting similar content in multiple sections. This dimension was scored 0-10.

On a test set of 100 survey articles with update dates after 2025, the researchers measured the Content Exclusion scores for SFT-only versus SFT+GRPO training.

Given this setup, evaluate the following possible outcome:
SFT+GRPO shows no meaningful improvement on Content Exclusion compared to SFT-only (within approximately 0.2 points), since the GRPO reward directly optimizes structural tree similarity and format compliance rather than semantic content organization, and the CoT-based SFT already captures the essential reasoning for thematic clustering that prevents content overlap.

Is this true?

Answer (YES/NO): NO